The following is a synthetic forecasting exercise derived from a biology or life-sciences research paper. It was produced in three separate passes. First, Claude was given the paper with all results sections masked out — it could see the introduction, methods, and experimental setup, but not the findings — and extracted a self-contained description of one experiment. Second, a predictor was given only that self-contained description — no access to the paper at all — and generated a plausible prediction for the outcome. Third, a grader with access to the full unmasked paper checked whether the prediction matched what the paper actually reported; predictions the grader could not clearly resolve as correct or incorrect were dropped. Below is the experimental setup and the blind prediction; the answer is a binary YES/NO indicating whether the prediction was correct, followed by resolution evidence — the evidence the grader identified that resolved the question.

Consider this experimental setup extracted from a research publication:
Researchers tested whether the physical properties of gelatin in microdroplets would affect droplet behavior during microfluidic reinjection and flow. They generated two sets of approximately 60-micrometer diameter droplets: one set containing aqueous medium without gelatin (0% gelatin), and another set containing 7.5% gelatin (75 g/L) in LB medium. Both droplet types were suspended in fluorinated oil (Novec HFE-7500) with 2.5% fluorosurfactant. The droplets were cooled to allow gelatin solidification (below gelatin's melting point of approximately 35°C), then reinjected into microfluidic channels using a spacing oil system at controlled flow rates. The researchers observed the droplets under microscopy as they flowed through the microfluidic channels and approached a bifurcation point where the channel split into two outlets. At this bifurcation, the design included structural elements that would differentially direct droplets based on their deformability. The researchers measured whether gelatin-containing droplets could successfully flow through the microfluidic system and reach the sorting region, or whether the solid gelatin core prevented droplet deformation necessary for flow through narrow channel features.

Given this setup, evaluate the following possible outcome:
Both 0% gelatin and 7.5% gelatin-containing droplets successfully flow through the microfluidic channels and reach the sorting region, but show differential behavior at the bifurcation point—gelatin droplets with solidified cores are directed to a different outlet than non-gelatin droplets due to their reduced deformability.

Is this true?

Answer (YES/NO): YES